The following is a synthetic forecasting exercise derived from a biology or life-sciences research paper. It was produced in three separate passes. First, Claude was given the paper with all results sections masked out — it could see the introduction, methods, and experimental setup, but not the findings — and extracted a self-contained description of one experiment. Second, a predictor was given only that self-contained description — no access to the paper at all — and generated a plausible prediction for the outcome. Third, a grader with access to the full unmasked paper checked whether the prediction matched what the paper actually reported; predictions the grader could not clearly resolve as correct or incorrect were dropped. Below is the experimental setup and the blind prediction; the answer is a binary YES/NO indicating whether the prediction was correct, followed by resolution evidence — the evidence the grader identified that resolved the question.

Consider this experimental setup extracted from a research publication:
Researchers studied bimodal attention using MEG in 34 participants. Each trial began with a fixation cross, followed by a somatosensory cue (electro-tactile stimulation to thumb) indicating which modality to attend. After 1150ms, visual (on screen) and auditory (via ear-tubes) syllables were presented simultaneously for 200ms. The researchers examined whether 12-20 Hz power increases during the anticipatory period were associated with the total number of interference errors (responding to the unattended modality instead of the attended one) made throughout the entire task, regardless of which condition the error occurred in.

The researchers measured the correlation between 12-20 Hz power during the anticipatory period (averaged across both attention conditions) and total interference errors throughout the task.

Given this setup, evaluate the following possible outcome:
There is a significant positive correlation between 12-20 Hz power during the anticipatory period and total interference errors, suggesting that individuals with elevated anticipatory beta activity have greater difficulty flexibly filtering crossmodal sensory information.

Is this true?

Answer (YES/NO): NO